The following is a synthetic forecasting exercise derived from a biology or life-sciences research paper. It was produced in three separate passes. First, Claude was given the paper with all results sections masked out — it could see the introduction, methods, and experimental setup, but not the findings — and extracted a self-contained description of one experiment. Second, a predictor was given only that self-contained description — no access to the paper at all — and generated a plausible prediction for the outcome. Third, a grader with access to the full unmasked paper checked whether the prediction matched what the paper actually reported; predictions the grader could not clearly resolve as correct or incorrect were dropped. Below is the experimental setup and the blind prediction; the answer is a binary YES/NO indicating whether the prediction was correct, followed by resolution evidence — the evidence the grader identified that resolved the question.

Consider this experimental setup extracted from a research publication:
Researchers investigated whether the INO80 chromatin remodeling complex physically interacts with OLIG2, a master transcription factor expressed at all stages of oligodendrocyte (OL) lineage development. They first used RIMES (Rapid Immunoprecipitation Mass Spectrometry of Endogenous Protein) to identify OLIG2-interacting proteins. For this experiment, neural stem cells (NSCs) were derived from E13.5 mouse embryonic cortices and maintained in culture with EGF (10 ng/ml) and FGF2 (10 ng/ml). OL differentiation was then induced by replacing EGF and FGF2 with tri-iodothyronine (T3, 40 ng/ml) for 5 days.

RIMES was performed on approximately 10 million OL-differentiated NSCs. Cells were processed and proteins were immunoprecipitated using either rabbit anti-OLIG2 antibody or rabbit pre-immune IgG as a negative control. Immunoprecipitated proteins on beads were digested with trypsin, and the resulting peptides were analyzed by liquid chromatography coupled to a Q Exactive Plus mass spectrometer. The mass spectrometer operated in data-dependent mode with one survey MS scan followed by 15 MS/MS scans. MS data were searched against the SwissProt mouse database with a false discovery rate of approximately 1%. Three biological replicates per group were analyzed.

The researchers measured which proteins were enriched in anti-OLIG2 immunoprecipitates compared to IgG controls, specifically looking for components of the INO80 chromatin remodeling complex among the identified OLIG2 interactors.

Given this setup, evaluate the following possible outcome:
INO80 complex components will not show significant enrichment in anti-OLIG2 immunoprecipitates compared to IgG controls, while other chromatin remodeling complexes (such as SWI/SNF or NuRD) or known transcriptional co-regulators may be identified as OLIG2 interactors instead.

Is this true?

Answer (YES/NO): NO